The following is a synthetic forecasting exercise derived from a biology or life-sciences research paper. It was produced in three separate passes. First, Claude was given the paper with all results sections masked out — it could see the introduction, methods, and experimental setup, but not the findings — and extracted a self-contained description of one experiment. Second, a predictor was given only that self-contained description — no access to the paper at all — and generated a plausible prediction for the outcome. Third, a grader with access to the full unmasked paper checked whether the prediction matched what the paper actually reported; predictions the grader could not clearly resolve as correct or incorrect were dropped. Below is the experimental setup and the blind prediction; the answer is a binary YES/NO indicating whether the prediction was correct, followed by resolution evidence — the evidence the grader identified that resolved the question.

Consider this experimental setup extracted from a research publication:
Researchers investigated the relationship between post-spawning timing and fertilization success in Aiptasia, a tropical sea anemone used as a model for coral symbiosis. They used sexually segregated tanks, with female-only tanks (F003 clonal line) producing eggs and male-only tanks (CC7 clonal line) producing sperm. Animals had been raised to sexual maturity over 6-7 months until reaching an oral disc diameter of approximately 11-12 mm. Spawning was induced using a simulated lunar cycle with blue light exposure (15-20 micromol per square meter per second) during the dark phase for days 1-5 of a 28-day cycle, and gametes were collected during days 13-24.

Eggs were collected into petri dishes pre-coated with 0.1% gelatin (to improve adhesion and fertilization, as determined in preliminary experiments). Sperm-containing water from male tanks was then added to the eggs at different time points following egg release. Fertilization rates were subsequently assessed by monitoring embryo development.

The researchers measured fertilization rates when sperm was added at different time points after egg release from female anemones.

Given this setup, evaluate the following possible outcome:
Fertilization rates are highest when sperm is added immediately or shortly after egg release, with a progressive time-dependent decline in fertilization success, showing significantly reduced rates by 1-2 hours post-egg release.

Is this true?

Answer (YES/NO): YES